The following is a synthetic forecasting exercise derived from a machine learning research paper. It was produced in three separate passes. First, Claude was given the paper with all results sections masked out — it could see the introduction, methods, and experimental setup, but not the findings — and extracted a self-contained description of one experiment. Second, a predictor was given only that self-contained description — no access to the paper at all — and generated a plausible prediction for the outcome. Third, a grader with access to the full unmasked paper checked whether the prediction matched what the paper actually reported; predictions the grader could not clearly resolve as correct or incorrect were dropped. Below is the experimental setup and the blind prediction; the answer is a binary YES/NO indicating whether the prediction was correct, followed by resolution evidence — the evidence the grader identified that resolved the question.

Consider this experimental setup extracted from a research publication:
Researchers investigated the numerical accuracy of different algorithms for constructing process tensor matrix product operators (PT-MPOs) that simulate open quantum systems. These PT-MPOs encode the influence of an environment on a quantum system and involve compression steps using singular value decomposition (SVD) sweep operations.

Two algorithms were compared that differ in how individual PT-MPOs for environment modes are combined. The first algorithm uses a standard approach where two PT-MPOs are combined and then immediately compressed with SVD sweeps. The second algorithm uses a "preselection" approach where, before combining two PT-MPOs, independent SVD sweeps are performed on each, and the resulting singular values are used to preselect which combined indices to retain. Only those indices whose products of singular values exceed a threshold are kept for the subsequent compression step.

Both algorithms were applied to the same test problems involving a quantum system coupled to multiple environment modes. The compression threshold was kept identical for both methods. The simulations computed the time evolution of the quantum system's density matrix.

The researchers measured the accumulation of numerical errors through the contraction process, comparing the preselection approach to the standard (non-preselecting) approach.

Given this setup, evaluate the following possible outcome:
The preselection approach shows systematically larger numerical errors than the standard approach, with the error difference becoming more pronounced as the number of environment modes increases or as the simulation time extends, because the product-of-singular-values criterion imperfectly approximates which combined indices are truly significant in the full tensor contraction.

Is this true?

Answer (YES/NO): NO